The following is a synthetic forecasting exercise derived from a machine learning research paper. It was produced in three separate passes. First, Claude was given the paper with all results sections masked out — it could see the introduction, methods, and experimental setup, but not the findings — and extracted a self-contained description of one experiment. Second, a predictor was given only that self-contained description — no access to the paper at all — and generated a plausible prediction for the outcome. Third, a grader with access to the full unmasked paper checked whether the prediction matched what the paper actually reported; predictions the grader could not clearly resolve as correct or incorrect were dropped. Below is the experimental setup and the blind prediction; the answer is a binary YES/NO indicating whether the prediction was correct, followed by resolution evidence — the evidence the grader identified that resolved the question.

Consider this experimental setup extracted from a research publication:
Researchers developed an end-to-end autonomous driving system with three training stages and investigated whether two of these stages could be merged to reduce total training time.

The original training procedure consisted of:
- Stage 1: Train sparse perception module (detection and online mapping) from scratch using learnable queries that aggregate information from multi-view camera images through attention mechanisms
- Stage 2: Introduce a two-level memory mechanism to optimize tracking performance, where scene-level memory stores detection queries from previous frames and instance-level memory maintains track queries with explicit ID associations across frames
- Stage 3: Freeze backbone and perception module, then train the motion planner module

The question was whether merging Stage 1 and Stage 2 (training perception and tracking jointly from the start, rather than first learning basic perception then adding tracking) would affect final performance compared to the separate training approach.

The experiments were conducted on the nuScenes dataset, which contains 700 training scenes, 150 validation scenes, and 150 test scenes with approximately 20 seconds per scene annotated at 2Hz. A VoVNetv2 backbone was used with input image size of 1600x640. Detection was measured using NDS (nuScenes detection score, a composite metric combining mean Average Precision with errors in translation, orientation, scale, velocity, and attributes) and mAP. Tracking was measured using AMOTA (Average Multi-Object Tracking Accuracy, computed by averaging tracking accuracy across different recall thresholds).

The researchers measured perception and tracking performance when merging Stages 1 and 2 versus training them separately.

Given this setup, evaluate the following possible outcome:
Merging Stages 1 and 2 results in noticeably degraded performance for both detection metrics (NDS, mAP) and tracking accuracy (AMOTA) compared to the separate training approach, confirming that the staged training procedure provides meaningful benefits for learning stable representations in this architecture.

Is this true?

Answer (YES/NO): NO